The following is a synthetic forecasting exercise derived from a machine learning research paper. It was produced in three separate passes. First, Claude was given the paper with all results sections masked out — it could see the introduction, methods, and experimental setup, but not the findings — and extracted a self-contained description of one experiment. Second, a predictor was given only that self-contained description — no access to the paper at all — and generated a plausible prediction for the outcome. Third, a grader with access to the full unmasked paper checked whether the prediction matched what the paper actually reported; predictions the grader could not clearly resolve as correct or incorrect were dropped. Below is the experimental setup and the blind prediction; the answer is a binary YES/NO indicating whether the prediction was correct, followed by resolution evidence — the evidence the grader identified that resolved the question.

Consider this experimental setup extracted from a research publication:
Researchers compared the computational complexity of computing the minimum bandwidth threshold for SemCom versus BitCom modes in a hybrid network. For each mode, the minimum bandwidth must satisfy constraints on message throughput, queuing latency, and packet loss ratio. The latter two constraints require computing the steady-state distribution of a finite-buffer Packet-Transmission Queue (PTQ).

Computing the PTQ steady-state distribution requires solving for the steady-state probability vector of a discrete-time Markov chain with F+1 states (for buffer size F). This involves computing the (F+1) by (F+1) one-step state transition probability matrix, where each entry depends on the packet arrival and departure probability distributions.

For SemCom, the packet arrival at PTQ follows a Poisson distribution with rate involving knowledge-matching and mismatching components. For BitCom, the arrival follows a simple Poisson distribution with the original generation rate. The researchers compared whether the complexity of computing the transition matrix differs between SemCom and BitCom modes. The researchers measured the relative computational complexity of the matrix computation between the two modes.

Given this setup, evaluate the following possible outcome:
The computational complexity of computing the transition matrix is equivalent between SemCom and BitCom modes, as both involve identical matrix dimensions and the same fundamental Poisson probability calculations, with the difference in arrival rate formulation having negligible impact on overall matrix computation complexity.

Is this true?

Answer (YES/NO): YES